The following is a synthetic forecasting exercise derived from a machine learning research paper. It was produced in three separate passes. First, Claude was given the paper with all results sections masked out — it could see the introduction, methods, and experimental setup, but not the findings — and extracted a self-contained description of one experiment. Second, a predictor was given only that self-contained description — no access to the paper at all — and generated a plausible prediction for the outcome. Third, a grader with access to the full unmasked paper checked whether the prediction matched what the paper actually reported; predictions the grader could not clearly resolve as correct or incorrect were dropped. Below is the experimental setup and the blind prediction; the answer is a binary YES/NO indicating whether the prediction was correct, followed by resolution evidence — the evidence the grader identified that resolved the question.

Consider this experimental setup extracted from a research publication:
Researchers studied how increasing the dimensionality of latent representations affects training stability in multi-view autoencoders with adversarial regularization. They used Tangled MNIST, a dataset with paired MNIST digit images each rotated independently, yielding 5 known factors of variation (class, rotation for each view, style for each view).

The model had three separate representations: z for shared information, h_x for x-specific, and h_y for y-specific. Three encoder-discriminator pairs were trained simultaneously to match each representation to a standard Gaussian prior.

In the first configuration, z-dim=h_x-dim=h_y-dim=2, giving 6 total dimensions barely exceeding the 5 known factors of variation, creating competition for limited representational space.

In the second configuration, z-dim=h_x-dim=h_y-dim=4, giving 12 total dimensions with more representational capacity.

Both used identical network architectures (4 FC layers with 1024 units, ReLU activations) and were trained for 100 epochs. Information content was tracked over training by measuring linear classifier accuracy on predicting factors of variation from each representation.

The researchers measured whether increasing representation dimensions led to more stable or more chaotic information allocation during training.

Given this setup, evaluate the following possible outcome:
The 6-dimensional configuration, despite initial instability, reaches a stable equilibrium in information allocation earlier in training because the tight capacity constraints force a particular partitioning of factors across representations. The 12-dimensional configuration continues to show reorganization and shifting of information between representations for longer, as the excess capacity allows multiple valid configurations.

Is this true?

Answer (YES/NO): NO